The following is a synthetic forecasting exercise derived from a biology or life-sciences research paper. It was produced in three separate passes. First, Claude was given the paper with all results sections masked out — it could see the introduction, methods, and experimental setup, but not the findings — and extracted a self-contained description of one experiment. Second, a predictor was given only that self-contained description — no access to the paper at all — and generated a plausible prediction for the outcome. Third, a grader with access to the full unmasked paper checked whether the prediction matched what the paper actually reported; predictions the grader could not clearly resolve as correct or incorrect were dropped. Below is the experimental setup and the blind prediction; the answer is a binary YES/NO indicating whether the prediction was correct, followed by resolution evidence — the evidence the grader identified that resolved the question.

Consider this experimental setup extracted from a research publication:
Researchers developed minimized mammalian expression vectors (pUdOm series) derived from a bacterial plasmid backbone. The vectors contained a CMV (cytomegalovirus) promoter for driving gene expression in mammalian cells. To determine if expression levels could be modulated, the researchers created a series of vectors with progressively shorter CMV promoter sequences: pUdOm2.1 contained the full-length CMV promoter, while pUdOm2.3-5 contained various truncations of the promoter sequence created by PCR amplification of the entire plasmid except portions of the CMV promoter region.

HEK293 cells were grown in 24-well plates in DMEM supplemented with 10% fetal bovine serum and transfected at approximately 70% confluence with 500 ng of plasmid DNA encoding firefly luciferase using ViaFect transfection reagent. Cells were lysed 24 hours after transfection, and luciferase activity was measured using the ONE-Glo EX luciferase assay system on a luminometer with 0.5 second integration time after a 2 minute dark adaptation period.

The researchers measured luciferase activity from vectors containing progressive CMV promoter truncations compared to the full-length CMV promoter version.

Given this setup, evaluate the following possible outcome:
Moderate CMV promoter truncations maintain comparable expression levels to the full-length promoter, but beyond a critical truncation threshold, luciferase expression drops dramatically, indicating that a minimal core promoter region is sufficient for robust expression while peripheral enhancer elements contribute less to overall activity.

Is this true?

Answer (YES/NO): NO